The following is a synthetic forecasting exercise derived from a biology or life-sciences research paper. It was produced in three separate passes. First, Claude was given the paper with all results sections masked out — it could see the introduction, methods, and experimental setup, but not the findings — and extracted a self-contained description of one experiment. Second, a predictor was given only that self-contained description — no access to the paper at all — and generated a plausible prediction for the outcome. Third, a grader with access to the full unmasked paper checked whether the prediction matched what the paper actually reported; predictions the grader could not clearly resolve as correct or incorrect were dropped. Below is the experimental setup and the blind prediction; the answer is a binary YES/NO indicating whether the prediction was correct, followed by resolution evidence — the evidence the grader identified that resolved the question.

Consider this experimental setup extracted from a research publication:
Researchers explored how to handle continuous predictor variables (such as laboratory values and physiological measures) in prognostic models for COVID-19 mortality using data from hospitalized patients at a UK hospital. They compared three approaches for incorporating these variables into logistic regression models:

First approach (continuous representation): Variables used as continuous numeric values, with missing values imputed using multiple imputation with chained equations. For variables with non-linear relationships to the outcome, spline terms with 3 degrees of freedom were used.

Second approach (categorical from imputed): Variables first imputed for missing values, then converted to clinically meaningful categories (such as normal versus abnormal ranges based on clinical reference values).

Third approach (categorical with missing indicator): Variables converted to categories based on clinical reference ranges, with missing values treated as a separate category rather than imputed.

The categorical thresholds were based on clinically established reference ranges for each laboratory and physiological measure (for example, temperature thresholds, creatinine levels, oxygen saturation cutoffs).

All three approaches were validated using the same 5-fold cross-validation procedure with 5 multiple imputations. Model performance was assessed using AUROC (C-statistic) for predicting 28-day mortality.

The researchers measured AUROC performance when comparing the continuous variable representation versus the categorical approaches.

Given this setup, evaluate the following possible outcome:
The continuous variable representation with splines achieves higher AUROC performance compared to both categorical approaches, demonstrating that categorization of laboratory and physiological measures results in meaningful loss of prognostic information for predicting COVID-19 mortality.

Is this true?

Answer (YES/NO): NO